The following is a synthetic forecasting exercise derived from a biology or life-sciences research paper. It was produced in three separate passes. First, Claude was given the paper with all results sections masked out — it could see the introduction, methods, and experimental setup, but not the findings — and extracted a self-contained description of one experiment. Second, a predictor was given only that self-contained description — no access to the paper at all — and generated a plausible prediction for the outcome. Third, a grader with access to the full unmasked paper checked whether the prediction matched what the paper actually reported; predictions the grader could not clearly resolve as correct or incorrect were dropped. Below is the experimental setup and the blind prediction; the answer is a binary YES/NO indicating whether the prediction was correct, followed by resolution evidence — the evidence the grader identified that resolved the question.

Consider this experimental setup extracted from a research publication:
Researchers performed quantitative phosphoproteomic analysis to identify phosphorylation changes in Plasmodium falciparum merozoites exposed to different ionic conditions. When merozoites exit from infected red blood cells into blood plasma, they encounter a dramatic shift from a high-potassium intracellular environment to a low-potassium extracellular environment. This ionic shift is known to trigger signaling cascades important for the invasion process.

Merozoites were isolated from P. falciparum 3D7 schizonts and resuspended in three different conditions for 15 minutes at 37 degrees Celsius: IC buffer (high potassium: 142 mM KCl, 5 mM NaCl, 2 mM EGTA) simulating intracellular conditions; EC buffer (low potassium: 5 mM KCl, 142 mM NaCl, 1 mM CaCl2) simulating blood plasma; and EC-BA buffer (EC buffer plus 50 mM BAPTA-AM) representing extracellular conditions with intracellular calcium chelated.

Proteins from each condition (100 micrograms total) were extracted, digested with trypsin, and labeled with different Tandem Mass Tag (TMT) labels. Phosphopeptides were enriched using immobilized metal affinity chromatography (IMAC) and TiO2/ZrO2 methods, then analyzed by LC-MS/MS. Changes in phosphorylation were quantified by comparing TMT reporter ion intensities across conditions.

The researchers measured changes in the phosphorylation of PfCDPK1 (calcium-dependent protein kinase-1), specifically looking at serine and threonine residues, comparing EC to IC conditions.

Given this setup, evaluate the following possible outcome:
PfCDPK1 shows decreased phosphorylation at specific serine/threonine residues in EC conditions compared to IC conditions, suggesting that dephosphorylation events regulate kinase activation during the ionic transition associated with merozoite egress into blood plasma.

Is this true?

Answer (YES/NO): NO